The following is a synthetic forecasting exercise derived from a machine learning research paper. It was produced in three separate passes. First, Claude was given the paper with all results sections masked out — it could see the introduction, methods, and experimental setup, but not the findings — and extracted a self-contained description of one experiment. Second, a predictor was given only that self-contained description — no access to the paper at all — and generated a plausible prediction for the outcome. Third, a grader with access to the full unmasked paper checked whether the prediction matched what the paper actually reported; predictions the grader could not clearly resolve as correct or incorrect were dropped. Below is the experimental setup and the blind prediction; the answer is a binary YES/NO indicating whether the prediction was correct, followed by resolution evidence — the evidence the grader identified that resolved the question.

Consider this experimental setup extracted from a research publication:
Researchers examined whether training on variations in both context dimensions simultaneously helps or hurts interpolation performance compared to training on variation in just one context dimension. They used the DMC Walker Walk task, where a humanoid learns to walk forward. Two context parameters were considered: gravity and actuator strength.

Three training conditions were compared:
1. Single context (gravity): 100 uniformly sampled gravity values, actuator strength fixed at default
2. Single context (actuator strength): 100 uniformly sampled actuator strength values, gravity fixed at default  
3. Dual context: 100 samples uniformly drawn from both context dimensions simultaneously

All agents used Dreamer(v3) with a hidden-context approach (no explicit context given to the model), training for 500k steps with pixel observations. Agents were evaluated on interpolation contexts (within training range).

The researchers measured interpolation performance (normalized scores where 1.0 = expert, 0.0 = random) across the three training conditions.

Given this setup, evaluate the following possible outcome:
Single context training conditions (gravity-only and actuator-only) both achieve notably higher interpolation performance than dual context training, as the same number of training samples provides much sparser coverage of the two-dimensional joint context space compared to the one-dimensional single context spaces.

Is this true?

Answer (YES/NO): NO